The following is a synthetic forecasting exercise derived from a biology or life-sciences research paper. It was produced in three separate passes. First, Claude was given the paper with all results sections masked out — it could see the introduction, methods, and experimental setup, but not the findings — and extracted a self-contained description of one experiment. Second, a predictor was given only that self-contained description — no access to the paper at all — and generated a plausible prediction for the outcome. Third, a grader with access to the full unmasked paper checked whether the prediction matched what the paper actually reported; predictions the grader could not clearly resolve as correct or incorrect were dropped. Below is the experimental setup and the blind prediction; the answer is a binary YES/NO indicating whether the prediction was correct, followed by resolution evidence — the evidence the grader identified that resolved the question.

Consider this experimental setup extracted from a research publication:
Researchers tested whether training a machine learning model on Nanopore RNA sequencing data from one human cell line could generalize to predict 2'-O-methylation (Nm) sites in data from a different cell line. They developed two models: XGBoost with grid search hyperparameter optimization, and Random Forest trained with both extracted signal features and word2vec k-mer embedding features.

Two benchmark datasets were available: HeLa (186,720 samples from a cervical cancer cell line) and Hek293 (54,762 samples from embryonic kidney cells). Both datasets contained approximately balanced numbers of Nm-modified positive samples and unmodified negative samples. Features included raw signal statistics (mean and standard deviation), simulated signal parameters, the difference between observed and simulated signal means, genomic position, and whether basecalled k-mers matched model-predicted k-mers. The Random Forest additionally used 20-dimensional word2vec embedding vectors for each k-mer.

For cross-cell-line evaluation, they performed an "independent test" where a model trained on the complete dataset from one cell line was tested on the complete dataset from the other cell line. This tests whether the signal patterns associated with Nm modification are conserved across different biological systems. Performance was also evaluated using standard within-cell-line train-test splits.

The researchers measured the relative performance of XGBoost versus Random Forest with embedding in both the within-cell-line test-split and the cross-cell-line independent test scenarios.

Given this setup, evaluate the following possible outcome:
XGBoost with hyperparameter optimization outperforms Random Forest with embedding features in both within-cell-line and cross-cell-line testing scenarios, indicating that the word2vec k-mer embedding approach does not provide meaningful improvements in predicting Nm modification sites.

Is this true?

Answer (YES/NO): NO